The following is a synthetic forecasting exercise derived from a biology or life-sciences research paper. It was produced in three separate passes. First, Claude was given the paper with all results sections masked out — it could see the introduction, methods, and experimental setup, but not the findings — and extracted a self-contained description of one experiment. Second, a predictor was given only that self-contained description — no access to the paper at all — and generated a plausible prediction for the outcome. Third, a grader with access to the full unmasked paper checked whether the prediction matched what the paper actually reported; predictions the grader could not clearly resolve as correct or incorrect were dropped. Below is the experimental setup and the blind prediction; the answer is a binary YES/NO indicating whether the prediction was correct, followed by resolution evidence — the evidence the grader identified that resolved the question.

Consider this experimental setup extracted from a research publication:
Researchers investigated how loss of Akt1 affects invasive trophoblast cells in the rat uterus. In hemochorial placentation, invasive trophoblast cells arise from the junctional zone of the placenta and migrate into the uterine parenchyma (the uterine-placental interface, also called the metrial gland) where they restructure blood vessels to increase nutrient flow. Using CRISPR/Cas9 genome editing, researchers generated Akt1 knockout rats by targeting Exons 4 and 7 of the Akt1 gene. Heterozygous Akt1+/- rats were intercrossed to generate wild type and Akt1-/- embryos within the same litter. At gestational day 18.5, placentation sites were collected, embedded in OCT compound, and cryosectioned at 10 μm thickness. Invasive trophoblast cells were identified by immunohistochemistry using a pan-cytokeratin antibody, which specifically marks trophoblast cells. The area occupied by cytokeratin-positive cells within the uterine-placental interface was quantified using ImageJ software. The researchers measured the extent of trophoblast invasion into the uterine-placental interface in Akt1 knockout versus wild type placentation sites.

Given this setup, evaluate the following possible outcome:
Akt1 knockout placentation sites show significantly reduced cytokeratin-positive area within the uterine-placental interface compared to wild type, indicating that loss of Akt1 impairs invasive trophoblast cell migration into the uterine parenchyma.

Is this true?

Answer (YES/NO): YES